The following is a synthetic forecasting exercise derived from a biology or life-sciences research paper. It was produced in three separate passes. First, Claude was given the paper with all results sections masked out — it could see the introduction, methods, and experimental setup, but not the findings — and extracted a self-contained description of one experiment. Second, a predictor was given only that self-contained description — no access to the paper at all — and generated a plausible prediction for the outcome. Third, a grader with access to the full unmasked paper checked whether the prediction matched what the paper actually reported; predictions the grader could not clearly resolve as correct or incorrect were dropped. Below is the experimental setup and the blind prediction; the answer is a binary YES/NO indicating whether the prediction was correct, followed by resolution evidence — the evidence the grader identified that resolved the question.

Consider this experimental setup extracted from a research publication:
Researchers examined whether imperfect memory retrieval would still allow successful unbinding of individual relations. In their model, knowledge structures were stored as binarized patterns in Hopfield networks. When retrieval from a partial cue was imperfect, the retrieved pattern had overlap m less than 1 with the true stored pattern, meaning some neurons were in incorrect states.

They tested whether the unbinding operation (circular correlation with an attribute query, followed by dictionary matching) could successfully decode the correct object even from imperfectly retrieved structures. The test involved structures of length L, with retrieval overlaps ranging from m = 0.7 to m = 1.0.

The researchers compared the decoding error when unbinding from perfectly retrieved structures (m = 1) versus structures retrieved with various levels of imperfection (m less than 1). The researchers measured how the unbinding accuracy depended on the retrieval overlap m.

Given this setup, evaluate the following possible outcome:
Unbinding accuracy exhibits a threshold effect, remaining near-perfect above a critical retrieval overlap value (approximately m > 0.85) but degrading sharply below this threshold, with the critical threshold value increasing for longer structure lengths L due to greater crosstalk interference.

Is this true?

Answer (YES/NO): NO